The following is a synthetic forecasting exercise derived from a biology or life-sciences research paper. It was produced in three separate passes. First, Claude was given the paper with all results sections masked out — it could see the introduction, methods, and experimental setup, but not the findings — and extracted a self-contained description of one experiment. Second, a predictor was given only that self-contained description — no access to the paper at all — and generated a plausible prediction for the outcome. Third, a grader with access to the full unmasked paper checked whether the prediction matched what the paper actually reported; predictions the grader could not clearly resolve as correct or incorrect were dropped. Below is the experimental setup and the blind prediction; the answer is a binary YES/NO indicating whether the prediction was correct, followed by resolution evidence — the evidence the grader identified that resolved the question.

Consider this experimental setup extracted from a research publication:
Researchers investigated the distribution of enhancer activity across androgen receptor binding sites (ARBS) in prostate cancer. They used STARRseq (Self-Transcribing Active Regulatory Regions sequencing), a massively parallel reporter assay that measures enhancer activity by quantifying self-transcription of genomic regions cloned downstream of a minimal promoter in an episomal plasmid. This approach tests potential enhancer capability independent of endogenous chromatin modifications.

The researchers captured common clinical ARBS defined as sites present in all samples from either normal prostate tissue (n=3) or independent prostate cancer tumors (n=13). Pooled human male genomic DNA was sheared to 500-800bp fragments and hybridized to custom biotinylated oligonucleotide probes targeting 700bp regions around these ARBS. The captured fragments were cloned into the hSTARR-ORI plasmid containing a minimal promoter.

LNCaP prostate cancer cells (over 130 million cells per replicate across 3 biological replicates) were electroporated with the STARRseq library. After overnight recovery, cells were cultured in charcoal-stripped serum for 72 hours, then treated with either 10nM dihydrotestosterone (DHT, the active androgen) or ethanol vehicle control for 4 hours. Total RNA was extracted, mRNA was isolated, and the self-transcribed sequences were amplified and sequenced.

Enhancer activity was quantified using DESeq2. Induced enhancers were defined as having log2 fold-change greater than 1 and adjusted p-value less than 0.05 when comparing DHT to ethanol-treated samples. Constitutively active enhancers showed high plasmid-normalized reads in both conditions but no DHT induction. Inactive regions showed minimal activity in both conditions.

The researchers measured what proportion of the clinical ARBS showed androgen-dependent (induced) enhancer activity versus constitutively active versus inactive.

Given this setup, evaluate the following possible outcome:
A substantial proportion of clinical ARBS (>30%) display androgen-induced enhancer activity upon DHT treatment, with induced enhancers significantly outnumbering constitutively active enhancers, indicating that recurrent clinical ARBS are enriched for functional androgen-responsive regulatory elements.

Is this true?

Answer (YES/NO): NO